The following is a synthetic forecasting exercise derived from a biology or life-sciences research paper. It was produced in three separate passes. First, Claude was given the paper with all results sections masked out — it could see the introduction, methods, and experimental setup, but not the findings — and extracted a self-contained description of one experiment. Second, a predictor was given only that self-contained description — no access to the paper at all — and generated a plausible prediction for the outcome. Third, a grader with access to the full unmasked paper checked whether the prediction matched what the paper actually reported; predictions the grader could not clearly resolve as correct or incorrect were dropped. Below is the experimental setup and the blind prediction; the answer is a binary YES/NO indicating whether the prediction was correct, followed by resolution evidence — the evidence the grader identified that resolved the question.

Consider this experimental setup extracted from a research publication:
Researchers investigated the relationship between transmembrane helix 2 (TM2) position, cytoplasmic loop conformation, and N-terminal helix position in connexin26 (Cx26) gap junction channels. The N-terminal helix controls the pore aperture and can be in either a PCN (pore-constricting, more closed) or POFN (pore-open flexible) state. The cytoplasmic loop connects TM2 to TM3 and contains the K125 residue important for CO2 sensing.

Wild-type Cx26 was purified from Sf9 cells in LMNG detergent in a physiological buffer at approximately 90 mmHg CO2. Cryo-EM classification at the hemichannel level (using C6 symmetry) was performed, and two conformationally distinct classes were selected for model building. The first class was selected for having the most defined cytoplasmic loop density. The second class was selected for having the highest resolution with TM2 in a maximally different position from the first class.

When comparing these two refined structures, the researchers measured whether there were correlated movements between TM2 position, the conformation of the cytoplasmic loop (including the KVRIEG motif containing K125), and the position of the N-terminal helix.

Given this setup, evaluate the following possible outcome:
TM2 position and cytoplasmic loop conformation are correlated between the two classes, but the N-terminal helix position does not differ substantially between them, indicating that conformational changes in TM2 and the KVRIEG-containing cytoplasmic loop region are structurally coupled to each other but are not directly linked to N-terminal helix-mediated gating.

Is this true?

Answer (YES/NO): NO